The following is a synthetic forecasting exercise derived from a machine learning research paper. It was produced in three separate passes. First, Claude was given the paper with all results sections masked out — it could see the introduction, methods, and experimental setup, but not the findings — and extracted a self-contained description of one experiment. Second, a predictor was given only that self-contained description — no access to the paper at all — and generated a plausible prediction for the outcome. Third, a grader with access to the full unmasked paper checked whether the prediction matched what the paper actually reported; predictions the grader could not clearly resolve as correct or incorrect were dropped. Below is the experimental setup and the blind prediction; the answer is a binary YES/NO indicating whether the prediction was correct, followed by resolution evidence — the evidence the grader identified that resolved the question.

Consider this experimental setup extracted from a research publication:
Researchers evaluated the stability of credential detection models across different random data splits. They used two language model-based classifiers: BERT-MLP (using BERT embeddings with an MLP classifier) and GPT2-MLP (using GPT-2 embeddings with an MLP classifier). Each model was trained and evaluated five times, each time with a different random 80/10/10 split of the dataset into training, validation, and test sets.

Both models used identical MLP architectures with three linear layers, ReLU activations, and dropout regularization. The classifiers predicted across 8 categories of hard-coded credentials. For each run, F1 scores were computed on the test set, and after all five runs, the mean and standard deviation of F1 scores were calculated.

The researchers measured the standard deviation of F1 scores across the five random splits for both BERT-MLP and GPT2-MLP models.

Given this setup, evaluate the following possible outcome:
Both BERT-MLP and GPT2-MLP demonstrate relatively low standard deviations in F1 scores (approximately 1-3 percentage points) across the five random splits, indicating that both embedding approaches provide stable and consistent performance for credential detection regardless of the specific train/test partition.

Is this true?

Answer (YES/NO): YES